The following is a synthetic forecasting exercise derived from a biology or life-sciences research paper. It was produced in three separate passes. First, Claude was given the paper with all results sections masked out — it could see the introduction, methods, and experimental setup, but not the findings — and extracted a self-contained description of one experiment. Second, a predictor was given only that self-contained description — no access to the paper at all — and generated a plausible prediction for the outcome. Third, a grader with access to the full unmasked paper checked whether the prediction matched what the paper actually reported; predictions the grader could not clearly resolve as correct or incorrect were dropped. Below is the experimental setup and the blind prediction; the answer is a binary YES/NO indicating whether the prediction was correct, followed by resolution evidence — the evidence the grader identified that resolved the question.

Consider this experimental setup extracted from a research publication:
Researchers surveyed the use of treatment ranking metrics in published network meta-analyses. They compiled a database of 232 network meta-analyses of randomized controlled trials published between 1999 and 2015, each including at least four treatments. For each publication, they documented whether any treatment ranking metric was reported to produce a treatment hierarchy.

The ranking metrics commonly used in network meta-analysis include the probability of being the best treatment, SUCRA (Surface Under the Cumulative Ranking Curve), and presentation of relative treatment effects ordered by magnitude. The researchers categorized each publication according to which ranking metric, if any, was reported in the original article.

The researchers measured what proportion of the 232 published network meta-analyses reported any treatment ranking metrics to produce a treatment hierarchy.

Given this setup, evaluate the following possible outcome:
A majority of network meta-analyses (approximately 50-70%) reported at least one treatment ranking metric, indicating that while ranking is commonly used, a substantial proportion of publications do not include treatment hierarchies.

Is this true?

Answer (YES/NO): NO